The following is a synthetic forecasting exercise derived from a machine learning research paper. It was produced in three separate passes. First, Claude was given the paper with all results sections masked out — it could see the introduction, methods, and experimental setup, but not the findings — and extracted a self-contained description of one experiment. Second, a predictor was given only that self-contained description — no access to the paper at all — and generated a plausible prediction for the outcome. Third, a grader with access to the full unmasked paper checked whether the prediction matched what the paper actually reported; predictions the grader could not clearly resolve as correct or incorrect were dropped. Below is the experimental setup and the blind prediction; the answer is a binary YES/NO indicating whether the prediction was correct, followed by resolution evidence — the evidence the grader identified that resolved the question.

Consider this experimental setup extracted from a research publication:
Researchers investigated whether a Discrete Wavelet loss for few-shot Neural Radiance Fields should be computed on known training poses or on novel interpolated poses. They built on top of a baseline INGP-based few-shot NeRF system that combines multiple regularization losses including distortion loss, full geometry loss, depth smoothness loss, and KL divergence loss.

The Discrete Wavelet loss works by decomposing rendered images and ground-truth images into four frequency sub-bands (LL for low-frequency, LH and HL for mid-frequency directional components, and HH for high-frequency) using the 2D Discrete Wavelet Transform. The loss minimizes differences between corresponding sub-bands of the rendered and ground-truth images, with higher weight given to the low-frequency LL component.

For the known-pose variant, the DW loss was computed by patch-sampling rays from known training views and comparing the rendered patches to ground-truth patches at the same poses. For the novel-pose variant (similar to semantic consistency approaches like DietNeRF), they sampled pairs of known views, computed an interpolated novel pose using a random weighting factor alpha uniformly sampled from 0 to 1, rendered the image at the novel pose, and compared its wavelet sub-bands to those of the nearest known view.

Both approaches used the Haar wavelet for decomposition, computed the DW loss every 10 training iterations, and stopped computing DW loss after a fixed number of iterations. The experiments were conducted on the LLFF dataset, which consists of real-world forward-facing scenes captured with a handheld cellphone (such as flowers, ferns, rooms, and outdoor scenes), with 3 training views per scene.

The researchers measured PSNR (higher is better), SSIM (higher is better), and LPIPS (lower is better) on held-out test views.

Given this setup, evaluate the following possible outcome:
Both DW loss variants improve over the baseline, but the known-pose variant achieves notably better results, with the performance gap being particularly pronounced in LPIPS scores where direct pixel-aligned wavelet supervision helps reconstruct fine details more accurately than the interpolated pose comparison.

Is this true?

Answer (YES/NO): NO